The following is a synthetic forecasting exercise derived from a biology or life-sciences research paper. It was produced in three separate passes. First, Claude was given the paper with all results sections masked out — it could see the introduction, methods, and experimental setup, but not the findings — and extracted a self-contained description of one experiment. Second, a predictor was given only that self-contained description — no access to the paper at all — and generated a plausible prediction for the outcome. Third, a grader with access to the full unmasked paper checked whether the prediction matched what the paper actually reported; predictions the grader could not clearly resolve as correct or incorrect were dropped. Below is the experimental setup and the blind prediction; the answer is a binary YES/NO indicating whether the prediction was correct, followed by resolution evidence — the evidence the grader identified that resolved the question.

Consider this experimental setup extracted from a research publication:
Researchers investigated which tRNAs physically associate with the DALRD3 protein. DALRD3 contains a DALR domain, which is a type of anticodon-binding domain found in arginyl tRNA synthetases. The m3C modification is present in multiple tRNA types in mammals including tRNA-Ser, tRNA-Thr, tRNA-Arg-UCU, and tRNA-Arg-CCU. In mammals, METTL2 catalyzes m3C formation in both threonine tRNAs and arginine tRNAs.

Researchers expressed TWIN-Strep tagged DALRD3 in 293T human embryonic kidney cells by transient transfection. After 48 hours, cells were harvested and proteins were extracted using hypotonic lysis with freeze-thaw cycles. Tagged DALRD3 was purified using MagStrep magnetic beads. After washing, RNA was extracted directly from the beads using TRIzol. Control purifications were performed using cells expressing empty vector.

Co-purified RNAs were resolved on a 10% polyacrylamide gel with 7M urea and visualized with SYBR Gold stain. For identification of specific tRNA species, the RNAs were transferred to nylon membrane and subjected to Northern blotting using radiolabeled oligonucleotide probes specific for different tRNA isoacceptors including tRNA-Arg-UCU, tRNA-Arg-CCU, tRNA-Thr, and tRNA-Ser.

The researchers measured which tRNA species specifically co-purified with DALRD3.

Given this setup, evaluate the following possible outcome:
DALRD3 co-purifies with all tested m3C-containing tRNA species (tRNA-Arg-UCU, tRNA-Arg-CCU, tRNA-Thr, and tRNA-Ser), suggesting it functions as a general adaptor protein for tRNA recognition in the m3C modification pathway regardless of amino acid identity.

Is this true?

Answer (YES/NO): NO